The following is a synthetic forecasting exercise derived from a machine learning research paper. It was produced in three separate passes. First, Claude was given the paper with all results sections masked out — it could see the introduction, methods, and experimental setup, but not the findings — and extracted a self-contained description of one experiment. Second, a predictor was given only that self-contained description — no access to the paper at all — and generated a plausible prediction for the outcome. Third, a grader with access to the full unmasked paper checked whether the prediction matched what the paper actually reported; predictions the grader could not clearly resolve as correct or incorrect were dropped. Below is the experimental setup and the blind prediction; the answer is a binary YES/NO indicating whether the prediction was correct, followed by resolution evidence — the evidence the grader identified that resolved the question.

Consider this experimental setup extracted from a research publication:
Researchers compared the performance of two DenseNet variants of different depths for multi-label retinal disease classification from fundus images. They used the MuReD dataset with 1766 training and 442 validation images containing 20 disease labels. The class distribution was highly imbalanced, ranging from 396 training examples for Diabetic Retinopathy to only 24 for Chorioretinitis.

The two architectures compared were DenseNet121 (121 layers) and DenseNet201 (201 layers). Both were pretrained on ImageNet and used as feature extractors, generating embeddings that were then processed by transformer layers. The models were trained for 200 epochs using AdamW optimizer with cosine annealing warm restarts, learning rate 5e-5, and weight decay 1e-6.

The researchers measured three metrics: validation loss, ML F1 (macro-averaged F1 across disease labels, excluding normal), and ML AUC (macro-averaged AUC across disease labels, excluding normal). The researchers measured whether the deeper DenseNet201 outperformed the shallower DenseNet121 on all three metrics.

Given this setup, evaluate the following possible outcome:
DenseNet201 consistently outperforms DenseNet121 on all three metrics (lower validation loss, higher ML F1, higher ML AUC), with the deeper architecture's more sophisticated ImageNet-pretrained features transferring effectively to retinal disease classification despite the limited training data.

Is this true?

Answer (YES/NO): NO